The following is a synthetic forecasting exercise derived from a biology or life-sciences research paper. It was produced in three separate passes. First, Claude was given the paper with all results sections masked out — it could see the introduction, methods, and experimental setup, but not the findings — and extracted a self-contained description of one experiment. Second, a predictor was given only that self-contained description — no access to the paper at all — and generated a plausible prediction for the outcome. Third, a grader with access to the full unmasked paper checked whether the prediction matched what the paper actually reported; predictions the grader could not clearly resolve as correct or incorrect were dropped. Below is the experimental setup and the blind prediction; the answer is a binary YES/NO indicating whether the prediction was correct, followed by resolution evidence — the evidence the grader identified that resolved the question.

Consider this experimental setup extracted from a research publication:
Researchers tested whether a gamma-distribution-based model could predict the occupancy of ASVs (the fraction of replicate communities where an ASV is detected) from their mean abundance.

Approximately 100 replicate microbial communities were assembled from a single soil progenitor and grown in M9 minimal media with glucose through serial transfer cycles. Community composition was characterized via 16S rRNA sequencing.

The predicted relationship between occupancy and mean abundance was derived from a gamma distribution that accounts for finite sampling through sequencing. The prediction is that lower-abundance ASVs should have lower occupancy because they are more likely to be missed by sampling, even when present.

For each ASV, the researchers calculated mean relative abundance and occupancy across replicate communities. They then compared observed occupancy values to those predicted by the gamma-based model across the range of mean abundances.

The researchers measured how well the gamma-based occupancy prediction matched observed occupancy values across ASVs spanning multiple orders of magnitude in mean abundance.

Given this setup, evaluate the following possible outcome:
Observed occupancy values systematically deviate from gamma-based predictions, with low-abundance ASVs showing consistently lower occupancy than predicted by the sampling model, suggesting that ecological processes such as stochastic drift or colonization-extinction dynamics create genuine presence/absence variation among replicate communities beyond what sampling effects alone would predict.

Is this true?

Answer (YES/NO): NO